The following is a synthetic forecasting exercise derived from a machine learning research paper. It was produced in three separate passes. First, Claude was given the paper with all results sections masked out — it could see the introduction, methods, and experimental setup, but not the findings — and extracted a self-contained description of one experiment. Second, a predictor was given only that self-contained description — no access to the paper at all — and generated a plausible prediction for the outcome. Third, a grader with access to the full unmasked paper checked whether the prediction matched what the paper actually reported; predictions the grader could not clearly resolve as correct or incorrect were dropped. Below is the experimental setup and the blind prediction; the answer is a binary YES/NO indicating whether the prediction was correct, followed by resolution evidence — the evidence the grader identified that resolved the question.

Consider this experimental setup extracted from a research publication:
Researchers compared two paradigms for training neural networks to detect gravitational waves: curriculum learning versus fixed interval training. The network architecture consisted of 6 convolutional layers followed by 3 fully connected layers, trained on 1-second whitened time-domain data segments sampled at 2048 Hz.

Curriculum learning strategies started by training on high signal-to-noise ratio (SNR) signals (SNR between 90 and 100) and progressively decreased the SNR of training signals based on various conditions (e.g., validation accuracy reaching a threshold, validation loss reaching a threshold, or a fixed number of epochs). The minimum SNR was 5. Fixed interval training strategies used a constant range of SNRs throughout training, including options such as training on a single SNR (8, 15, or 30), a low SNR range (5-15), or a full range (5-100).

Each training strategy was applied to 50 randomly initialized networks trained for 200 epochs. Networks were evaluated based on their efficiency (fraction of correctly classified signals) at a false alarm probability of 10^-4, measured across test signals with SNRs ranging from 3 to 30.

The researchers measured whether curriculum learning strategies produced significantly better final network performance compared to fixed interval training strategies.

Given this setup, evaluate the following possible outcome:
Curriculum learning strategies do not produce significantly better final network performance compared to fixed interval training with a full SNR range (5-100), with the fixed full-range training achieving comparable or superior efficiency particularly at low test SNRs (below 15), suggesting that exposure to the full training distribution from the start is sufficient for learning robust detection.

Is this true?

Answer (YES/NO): NO